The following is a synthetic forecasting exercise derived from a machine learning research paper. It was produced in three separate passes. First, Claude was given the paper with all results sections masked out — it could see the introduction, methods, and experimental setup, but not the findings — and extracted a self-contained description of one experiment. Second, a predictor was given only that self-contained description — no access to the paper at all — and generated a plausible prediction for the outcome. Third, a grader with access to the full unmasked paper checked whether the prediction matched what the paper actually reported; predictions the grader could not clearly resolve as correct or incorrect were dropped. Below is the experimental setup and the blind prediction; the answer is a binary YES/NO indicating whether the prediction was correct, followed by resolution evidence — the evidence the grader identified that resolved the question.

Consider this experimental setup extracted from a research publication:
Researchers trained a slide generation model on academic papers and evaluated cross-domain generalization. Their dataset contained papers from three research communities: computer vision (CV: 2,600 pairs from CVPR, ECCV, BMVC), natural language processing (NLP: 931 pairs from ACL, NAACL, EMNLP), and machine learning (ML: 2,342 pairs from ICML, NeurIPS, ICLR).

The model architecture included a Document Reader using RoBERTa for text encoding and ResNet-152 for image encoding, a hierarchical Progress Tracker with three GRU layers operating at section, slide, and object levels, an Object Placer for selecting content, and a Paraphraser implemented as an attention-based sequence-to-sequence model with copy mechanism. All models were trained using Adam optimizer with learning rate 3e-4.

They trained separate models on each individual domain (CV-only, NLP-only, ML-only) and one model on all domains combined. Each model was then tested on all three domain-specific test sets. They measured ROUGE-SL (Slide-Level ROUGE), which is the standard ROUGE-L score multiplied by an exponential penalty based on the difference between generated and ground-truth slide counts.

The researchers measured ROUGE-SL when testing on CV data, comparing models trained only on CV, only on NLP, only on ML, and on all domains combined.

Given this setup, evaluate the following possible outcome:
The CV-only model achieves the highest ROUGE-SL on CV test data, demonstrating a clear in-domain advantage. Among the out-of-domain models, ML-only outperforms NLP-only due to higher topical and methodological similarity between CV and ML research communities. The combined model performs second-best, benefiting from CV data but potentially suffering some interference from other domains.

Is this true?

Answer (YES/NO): NO